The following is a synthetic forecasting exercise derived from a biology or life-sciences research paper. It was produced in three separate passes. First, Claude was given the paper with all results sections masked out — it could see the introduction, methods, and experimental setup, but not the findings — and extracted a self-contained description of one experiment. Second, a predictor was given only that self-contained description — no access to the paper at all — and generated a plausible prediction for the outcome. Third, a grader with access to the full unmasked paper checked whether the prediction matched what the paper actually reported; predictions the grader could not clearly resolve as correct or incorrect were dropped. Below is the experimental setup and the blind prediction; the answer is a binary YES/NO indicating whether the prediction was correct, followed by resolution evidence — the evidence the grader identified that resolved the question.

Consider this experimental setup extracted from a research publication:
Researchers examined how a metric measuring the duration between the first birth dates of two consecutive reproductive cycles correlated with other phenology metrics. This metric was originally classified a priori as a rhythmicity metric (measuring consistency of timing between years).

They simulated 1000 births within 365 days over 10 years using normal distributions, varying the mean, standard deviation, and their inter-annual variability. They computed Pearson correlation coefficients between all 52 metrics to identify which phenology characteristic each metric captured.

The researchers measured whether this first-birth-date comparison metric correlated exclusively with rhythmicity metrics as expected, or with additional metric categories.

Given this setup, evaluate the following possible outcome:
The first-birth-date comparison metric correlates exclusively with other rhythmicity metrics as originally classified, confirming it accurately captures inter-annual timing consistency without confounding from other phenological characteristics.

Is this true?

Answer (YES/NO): NO